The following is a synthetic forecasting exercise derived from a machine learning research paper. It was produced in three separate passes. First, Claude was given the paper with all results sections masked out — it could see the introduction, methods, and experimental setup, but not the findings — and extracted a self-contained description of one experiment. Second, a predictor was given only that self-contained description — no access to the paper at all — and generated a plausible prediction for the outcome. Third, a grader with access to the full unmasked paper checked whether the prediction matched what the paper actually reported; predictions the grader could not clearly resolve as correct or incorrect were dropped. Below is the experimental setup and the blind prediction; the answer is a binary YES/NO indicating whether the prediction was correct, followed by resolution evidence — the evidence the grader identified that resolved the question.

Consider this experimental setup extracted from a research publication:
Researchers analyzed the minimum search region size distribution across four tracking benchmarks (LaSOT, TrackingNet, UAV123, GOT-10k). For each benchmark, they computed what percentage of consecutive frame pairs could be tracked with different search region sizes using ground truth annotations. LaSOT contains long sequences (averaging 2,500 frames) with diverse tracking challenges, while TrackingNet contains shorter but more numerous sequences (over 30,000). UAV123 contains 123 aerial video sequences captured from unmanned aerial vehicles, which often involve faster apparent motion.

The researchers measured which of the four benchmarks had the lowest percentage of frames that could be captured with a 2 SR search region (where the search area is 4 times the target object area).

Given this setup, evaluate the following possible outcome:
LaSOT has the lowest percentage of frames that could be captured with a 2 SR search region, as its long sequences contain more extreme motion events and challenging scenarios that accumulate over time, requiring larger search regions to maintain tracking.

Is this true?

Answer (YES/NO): YES